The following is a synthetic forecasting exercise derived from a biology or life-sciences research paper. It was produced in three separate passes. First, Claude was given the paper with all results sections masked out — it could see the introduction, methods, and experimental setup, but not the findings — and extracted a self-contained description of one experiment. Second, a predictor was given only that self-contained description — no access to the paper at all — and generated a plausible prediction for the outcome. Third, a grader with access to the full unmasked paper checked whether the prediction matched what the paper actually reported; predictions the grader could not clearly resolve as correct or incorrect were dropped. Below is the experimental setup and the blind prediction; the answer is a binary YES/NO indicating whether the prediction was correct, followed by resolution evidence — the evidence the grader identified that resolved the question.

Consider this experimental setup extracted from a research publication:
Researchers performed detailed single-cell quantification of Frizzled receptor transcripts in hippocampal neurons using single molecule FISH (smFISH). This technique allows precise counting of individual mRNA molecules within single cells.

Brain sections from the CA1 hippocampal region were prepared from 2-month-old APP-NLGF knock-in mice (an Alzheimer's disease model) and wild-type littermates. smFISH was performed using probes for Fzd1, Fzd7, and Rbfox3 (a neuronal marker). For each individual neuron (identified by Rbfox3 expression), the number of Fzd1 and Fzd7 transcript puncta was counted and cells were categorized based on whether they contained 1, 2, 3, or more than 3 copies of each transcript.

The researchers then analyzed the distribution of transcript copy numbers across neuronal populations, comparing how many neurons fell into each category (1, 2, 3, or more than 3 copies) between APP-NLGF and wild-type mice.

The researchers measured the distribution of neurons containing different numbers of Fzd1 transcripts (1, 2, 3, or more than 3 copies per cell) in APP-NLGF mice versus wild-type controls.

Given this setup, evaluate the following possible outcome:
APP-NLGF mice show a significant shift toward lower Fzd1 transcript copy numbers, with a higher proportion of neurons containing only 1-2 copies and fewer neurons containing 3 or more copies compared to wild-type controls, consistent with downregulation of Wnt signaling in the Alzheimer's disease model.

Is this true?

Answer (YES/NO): NO